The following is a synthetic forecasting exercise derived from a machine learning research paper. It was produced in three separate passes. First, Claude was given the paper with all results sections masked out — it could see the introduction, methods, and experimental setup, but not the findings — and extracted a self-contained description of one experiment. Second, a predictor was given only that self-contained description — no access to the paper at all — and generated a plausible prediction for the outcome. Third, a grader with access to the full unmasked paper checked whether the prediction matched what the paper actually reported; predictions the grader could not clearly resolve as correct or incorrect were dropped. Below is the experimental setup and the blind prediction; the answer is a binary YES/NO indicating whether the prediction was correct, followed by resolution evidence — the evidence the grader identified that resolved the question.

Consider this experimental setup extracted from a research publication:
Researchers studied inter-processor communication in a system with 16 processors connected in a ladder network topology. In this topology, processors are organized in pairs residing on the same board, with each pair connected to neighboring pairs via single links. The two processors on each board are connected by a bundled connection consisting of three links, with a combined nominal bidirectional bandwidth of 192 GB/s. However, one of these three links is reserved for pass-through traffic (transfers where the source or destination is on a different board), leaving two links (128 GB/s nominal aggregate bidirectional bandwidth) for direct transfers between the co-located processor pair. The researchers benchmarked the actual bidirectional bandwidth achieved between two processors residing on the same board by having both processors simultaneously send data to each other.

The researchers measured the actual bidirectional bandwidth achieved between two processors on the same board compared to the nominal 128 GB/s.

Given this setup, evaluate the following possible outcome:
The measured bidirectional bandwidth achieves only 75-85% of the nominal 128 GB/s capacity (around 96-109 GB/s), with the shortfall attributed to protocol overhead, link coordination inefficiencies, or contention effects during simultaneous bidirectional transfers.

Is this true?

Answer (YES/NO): YES